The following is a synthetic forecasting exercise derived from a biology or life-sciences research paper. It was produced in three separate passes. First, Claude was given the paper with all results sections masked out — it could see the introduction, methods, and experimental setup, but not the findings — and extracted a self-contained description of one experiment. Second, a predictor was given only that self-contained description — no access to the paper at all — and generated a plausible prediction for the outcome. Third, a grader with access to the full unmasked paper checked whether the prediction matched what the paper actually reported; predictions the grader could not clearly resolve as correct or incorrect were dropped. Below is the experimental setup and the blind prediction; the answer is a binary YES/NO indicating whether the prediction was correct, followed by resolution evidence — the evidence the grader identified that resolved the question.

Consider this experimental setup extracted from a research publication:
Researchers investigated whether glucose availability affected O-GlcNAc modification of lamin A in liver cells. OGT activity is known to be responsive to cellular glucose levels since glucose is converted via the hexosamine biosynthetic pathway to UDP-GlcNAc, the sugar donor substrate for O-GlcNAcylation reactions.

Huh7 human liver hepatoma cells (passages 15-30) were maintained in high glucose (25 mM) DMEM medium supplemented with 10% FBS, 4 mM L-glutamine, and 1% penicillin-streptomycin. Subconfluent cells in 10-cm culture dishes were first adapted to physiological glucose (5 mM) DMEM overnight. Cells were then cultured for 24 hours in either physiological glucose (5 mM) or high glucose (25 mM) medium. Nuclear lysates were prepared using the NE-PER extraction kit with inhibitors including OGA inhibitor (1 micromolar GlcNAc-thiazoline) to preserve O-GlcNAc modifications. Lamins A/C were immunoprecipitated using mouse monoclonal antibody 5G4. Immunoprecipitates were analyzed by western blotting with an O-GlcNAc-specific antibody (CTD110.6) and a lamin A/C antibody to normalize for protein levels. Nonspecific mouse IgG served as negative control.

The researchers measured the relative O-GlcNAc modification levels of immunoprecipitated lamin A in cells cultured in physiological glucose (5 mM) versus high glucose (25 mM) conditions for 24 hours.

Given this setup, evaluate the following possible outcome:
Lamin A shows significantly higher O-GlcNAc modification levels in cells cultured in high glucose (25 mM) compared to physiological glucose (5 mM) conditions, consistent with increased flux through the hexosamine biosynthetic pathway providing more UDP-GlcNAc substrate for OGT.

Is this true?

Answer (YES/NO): NO